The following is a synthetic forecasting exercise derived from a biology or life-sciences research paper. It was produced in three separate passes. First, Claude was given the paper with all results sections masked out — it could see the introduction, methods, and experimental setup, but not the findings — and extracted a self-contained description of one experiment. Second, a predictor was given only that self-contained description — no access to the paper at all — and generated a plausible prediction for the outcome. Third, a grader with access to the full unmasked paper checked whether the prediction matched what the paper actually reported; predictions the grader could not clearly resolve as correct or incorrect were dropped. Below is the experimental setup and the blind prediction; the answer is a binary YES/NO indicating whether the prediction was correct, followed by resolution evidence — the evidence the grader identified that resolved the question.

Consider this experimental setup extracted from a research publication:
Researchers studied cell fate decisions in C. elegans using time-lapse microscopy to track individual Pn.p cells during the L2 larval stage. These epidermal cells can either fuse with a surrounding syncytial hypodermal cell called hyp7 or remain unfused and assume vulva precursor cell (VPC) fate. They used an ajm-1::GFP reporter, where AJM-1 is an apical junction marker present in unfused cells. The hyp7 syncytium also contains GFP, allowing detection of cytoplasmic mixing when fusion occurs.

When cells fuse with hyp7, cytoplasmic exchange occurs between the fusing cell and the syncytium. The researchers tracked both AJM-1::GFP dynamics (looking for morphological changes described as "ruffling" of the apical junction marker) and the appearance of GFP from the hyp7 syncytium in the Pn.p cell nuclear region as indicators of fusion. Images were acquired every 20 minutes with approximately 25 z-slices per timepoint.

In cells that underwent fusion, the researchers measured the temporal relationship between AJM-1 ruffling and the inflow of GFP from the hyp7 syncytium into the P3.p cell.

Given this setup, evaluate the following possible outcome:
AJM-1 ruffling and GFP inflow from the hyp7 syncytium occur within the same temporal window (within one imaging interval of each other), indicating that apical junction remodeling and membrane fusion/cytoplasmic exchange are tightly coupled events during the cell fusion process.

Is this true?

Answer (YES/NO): YES